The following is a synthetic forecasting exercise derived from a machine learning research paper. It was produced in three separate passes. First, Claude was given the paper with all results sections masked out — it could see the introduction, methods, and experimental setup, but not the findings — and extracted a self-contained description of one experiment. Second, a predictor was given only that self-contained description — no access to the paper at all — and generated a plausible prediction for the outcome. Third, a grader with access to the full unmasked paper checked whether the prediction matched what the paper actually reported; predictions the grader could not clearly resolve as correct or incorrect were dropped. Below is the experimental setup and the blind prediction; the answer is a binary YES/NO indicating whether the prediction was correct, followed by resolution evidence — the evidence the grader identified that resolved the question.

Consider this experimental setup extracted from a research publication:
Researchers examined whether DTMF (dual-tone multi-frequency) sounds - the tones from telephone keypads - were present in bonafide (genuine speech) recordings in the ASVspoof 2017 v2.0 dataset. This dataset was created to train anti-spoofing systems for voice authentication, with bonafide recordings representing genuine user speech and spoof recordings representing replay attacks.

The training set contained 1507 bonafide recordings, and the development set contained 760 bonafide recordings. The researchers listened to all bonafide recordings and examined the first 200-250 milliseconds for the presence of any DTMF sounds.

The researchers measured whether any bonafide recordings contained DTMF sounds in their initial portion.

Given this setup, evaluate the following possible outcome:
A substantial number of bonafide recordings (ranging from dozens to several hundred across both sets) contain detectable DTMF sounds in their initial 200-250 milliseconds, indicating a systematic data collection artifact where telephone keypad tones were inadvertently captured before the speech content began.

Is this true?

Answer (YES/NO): NO